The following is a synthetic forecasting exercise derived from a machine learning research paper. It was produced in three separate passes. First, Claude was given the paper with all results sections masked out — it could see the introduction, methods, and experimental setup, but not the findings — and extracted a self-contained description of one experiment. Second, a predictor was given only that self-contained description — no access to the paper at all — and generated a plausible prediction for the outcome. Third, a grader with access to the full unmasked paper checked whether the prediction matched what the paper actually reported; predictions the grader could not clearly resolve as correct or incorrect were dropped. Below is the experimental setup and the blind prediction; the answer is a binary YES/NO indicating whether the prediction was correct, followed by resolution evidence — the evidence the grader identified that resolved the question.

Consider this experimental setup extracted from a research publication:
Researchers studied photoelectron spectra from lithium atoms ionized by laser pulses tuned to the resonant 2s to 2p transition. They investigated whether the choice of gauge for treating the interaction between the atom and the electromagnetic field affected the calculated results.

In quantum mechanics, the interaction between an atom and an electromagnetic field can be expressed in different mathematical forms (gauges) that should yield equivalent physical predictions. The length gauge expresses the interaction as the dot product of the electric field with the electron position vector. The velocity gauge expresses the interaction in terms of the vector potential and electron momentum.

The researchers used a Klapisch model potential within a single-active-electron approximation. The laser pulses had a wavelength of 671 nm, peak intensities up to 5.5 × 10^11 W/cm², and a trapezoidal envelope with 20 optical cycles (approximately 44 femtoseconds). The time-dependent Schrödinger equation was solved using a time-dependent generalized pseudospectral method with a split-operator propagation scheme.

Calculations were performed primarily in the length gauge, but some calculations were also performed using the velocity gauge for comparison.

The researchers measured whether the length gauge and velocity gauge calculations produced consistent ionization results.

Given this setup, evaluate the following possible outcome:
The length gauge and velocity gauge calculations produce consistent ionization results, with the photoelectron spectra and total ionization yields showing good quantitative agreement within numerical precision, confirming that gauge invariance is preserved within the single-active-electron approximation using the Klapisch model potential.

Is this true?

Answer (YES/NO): YES